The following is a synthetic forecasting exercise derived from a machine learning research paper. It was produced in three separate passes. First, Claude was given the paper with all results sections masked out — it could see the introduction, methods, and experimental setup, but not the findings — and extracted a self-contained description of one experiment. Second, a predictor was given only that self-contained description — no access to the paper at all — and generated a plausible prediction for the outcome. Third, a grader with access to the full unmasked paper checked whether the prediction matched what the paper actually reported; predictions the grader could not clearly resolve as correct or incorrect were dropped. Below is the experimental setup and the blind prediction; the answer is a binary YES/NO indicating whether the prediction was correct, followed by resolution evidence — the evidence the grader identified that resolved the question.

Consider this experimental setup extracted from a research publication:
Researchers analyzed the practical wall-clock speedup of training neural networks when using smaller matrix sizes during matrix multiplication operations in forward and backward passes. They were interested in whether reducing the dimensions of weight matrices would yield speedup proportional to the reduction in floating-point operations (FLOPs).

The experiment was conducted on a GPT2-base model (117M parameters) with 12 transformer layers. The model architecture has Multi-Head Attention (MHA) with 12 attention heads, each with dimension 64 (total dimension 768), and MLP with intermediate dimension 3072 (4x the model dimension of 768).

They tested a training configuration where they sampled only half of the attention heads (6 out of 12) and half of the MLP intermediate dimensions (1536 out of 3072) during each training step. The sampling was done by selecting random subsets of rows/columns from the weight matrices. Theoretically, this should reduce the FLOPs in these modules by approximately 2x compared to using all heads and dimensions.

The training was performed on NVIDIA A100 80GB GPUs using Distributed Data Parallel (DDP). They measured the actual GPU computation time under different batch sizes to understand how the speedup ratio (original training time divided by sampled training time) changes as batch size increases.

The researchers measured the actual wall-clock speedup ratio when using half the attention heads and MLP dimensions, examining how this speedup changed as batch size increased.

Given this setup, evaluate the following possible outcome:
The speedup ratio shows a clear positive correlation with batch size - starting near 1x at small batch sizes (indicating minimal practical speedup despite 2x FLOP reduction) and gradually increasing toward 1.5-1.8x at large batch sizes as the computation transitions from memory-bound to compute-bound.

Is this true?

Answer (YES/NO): NO